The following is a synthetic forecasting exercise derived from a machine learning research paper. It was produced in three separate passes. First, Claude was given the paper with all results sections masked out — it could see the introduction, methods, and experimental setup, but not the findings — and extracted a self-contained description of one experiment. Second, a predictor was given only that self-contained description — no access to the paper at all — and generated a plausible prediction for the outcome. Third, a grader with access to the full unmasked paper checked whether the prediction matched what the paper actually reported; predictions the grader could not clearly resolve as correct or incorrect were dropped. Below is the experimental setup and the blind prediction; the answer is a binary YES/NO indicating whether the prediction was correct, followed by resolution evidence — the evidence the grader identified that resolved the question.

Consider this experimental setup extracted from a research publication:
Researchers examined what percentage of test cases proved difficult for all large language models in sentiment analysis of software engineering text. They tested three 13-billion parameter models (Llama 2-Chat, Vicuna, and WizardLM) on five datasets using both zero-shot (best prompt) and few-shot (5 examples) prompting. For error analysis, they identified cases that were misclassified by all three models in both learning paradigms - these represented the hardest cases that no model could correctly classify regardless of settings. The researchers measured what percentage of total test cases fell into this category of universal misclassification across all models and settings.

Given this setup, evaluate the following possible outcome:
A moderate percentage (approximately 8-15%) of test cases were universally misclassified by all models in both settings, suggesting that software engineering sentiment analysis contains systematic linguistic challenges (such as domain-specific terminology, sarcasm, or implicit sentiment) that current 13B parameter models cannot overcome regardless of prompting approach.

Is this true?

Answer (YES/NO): NO